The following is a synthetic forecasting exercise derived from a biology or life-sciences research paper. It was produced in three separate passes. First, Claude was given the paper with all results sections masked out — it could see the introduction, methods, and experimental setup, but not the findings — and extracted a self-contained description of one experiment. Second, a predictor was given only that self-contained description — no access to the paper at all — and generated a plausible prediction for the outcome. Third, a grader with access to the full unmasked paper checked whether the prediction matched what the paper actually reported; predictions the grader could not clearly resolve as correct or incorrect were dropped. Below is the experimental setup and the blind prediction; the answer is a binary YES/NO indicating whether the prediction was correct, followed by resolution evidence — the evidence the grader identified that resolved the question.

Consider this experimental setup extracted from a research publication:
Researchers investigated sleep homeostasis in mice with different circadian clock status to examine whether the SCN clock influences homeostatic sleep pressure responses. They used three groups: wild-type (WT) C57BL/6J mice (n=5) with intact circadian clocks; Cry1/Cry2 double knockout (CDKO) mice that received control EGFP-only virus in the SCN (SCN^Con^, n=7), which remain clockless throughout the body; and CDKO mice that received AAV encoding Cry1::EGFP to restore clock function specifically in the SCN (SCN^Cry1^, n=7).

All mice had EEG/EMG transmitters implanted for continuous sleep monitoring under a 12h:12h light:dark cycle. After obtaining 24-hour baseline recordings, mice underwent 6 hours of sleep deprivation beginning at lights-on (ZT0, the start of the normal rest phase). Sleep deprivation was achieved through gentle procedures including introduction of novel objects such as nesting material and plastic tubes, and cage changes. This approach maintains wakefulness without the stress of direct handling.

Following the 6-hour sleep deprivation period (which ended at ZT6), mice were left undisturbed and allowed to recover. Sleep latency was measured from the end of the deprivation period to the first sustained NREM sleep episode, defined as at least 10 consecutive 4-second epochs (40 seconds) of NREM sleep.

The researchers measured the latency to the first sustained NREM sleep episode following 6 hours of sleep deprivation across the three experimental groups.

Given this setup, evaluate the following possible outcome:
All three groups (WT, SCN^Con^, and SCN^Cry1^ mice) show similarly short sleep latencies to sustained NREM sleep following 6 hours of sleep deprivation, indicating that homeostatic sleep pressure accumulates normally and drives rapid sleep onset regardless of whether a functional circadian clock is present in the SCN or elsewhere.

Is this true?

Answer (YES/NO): YES